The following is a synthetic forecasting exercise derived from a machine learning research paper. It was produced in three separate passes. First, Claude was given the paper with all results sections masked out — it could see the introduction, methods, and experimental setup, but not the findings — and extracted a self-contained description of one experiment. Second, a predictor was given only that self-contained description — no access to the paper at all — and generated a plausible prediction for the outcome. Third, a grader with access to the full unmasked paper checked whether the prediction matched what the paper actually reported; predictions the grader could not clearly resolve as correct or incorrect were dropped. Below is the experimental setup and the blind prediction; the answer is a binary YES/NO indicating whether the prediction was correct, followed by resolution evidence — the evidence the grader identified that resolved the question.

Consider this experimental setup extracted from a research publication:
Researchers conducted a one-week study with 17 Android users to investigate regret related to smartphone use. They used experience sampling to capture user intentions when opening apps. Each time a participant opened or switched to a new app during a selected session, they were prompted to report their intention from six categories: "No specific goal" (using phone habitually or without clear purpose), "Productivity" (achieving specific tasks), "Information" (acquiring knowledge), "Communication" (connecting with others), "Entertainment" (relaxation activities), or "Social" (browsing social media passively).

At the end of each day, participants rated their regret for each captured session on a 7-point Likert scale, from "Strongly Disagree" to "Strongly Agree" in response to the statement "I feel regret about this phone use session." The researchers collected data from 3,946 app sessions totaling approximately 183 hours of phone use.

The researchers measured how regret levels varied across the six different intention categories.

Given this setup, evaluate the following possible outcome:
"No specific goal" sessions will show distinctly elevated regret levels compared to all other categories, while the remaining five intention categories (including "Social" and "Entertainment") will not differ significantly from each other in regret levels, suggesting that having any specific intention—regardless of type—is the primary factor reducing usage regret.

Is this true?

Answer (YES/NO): NO